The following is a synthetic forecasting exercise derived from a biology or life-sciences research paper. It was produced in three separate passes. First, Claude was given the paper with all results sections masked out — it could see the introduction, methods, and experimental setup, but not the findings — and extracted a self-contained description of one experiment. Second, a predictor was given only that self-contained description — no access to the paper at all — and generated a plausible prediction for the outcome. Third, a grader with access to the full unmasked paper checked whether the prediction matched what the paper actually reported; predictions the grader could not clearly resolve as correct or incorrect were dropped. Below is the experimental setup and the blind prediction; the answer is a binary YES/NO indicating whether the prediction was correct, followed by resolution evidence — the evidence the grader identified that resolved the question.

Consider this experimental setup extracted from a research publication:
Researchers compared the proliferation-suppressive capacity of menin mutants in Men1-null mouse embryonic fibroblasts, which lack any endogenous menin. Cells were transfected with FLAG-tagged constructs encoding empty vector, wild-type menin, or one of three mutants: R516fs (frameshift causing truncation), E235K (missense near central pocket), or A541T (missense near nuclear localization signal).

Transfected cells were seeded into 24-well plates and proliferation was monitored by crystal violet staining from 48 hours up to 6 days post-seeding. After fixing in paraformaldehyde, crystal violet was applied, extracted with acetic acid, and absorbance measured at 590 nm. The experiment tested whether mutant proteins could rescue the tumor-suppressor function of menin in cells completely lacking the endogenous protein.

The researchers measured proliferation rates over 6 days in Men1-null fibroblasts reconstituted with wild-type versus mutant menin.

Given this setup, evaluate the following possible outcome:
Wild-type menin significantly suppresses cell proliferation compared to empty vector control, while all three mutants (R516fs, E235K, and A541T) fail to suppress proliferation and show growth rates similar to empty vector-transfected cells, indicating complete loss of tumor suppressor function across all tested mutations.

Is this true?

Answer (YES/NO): NO